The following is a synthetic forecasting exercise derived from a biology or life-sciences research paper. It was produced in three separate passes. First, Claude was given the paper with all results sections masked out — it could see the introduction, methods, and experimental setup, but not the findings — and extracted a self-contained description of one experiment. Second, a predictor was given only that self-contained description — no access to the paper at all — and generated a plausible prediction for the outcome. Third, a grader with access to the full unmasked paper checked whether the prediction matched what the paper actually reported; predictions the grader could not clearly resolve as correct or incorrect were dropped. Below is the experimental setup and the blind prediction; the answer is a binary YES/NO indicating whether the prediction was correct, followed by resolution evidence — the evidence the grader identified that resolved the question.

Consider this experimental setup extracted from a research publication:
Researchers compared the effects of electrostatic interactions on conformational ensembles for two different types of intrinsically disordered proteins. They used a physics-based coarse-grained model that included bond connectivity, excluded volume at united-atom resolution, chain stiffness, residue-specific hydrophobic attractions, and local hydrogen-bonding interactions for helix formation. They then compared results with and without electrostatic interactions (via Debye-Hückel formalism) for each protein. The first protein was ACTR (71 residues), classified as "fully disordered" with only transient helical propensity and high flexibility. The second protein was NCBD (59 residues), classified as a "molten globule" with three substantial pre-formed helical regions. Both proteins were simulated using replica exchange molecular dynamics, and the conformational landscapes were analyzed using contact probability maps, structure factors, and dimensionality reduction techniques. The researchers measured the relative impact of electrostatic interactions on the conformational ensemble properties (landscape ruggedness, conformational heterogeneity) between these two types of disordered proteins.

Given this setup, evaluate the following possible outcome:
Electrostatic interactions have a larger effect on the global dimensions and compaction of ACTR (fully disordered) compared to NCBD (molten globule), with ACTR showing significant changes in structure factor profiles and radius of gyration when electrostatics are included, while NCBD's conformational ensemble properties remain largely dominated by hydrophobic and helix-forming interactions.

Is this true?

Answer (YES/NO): NO